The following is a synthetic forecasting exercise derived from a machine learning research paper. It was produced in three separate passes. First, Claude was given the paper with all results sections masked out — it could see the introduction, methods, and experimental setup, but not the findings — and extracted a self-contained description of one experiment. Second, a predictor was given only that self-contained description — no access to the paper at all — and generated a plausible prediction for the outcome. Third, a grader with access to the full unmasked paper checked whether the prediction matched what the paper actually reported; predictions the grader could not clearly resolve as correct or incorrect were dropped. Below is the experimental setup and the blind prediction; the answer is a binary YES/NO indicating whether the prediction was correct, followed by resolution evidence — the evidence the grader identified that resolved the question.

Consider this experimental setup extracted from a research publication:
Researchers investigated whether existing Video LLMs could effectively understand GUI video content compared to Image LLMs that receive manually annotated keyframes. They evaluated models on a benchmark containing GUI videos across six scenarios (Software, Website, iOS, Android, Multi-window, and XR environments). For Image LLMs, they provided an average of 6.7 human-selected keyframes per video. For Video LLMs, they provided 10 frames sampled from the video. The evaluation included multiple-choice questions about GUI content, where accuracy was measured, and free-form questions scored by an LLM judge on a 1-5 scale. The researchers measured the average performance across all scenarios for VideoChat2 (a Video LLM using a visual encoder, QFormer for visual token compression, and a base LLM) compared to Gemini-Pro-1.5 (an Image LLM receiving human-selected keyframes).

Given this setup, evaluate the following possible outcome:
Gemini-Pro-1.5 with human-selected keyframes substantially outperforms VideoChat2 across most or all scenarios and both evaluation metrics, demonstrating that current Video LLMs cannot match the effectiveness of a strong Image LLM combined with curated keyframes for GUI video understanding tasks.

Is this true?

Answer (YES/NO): YES